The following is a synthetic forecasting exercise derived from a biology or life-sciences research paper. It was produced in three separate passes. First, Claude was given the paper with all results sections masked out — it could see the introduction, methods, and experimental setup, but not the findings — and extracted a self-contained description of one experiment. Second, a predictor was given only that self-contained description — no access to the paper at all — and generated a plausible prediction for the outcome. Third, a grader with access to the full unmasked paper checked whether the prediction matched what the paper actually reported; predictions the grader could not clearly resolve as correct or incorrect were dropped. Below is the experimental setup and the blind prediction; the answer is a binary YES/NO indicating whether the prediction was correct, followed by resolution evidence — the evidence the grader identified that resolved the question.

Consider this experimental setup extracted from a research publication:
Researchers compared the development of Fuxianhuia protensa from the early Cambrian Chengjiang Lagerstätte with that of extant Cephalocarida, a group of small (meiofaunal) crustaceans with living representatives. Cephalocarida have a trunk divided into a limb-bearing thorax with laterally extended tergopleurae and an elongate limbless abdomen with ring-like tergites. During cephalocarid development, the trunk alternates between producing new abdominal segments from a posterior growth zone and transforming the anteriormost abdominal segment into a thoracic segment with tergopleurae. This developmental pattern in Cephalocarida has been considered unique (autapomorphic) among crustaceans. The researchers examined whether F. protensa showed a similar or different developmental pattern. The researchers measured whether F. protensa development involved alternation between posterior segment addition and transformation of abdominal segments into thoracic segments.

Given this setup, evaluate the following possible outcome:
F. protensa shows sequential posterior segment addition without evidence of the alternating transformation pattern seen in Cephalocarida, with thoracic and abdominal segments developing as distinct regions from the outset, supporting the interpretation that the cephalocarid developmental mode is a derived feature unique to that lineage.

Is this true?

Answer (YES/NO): NO